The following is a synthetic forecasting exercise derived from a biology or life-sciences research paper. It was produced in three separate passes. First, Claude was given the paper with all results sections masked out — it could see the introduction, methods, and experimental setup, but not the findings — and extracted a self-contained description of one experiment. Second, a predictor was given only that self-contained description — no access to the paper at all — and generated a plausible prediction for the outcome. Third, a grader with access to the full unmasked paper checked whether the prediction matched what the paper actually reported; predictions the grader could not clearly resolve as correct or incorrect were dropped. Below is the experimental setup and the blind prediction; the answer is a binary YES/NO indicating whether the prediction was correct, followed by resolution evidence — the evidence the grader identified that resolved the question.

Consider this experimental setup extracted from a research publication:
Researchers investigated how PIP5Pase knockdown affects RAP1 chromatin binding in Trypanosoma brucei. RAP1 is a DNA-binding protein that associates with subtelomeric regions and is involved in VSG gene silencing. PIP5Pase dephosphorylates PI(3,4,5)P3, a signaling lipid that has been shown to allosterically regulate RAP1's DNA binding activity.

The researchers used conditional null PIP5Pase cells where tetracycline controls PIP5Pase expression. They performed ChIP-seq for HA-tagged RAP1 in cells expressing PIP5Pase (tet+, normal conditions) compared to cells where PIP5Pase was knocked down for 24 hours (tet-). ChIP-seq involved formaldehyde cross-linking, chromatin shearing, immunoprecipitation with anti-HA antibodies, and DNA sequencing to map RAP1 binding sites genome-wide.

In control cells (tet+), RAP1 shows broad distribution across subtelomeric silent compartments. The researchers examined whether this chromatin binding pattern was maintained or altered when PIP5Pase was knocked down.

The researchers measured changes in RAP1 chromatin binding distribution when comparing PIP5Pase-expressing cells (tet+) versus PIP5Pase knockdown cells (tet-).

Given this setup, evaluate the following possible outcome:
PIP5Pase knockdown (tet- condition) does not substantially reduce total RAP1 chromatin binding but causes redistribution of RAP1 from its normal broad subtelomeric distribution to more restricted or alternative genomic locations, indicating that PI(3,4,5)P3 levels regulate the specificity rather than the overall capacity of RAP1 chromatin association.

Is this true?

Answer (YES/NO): NO